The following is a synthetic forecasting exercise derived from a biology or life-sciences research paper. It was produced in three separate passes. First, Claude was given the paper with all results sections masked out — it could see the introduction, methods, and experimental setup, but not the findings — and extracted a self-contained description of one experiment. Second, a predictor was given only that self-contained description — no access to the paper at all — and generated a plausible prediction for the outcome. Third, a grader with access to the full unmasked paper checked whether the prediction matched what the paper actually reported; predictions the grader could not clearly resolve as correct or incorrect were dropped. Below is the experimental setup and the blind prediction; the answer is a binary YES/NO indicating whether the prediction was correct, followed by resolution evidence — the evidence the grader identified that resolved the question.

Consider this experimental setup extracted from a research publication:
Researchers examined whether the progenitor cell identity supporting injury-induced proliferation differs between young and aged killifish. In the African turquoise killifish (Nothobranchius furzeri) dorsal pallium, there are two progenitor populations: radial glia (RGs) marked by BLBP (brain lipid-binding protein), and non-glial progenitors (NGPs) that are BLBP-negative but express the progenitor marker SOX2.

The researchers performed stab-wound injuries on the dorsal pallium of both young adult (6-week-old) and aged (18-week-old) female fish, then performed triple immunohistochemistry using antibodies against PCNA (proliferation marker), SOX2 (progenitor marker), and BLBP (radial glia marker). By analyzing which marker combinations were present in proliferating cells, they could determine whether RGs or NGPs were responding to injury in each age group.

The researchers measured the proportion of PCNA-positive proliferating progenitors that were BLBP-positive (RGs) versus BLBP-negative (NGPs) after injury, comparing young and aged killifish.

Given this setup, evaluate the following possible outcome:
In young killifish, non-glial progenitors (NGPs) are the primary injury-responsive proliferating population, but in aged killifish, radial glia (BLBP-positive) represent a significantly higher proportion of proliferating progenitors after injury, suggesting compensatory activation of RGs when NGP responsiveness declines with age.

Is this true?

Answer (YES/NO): YES